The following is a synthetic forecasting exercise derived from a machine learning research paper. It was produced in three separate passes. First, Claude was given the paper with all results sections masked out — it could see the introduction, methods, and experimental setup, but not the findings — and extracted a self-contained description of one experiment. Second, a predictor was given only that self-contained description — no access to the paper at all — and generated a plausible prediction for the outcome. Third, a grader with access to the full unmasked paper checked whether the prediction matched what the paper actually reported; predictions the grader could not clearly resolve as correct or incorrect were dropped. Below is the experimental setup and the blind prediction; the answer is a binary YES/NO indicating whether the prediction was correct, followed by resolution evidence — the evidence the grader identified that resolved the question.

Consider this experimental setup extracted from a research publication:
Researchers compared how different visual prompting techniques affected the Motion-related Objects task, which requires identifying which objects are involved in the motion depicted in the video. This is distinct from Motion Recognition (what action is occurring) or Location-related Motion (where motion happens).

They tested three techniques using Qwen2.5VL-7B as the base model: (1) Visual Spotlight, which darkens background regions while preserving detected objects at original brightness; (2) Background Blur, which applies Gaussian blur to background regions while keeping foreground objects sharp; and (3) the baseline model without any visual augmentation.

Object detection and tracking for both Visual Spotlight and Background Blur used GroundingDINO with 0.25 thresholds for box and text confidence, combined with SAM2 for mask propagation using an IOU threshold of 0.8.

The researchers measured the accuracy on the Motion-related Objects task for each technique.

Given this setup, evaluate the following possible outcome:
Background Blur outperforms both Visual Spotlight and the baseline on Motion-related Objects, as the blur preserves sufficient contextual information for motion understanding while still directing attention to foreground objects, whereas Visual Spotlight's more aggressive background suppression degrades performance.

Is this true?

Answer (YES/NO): NO